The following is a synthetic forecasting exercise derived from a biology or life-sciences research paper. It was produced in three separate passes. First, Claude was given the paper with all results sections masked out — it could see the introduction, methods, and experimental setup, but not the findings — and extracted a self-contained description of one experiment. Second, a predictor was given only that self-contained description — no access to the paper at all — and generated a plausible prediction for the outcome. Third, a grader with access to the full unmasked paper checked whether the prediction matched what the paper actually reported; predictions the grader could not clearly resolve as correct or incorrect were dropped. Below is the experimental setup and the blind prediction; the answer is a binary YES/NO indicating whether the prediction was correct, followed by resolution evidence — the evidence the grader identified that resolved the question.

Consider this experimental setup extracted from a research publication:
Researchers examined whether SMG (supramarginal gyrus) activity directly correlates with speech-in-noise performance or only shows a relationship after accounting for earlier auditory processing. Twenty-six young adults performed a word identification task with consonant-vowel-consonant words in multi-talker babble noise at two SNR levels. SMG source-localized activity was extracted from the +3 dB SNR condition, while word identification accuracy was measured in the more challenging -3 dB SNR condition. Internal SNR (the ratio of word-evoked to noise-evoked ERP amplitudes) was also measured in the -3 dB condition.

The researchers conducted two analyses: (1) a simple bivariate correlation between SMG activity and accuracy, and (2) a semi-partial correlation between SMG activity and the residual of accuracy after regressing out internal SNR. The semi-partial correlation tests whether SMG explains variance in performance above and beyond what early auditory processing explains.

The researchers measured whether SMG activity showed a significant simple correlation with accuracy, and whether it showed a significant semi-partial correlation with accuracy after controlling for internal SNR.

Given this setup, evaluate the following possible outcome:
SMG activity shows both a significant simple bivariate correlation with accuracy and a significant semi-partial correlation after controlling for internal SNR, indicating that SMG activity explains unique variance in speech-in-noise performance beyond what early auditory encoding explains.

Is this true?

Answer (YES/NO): NO